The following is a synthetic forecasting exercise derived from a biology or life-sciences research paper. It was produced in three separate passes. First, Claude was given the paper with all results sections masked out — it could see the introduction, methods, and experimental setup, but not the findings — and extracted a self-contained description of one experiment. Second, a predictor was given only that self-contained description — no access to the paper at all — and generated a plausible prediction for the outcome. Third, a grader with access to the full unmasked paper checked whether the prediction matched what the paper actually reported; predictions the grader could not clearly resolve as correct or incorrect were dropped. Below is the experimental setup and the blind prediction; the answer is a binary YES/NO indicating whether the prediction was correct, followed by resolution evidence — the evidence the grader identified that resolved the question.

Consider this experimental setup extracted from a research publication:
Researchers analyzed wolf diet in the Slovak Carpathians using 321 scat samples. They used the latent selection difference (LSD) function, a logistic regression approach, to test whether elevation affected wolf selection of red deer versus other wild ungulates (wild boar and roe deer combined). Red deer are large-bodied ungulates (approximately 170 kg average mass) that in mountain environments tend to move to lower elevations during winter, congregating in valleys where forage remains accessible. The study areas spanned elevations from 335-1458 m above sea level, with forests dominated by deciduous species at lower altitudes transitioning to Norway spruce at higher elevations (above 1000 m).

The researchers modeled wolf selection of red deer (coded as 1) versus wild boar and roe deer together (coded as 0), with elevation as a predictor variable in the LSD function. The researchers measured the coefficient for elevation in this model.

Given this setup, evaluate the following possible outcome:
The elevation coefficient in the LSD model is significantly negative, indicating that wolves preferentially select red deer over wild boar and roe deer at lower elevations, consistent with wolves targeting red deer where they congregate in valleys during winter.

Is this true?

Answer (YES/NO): YES